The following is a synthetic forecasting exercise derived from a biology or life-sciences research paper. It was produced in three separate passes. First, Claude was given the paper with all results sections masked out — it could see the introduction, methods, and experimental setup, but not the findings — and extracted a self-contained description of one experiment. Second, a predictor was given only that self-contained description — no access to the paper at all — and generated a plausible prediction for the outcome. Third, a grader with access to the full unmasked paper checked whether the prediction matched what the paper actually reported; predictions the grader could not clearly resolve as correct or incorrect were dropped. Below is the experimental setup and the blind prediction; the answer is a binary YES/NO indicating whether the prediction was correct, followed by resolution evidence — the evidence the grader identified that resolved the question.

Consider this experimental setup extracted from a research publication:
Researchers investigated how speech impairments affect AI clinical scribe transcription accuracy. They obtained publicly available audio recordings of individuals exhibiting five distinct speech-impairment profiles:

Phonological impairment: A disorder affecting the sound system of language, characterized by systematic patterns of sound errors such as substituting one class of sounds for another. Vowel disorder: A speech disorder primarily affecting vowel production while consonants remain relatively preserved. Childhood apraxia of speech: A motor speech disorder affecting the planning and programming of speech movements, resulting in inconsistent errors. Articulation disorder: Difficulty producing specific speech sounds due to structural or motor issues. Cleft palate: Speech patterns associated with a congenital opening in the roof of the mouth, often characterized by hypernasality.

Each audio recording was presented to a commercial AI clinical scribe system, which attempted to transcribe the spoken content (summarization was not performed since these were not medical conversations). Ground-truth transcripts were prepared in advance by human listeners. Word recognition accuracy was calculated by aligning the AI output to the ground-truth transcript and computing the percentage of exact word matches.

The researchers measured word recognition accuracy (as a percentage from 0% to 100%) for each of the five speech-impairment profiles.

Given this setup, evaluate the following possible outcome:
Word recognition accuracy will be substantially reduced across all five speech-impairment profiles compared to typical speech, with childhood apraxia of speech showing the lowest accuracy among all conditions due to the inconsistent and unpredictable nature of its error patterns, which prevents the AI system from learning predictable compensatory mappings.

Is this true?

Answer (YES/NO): NO